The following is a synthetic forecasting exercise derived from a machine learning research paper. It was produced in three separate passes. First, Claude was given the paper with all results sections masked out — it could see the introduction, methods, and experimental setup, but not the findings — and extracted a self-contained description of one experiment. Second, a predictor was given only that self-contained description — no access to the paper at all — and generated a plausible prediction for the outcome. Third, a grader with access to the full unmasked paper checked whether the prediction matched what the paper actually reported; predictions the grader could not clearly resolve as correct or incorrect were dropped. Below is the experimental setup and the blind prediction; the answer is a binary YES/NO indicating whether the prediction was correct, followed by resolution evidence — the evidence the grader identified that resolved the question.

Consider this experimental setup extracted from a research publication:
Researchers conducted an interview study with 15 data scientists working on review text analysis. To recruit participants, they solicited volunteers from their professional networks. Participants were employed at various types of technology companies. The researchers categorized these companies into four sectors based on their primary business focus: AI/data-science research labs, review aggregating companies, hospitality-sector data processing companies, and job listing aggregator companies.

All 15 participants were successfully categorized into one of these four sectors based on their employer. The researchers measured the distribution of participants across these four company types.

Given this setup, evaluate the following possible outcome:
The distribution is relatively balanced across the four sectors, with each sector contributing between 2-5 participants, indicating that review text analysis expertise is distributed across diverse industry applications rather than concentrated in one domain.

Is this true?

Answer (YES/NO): NO